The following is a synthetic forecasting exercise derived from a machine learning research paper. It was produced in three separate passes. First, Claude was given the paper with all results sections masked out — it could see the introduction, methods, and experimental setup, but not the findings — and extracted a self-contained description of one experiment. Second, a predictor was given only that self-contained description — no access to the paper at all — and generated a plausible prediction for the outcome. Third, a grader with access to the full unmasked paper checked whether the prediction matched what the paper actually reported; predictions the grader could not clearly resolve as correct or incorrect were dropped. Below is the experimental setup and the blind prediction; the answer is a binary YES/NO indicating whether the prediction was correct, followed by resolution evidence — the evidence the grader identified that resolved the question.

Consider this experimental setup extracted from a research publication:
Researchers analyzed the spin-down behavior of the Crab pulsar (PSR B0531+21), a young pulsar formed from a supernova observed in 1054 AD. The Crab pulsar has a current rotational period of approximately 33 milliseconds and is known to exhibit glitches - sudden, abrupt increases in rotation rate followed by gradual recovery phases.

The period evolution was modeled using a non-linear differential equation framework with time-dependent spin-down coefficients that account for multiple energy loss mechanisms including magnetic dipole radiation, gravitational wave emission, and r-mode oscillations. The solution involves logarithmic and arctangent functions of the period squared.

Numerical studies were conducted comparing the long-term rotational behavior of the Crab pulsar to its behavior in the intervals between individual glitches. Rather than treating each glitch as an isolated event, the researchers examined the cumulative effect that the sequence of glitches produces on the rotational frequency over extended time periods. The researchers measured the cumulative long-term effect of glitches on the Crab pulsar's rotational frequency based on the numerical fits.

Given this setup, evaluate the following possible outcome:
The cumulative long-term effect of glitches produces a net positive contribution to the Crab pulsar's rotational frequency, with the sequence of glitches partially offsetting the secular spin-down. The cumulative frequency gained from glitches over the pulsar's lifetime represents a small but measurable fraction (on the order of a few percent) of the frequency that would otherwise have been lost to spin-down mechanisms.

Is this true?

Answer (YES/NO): NO